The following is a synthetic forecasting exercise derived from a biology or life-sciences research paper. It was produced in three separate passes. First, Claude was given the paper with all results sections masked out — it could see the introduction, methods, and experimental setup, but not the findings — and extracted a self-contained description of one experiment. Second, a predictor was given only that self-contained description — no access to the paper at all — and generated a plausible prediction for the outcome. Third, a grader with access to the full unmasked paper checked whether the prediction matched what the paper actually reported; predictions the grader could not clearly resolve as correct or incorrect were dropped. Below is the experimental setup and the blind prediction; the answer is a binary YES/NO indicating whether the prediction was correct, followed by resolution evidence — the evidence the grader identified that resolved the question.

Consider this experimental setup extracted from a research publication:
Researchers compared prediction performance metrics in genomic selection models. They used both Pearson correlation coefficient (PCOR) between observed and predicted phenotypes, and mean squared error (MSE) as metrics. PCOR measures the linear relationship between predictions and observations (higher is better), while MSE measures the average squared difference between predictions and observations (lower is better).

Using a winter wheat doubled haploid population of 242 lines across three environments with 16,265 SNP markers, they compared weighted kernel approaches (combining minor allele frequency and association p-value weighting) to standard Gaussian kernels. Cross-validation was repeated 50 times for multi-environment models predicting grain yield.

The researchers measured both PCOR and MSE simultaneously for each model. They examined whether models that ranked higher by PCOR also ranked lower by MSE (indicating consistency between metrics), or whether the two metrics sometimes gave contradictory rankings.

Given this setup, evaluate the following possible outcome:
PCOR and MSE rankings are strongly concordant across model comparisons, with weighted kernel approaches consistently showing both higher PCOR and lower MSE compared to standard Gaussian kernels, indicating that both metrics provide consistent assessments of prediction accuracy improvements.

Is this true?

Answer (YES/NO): NO